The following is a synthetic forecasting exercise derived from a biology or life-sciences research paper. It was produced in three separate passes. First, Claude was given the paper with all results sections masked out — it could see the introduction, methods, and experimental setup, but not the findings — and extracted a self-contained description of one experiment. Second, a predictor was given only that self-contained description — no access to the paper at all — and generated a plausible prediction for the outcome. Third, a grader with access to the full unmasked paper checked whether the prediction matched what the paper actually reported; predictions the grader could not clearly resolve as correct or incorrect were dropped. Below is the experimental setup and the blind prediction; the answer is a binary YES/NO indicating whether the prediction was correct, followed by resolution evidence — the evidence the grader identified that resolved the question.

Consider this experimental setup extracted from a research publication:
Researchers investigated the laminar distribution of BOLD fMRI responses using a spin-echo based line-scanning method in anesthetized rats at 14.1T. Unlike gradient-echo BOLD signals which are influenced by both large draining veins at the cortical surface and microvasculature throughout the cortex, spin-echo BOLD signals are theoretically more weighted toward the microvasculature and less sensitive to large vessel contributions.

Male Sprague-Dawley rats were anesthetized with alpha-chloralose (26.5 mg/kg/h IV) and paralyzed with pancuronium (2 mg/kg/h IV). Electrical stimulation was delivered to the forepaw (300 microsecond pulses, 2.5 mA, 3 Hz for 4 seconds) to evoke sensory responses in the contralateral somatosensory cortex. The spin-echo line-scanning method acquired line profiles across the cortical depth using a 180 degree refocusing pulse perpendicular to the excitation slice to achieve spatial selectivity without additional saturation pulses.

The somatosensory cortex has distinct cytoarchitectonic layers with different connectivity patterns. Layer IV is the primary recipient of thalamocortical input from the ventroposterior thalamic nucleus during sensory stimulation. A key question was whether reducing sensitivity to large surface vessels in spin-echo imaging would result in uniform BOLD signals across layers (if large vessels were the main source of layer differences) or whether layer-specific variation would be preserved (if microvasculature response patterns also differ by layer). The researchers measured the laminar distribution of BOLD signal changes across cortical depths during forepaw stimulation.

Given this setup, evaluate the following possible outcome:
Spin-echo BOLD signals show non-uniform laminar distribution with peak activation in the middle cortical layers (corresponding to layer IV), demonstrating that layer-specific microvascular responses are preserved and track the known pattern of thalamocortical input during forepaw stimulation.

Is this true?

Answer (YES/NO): YES